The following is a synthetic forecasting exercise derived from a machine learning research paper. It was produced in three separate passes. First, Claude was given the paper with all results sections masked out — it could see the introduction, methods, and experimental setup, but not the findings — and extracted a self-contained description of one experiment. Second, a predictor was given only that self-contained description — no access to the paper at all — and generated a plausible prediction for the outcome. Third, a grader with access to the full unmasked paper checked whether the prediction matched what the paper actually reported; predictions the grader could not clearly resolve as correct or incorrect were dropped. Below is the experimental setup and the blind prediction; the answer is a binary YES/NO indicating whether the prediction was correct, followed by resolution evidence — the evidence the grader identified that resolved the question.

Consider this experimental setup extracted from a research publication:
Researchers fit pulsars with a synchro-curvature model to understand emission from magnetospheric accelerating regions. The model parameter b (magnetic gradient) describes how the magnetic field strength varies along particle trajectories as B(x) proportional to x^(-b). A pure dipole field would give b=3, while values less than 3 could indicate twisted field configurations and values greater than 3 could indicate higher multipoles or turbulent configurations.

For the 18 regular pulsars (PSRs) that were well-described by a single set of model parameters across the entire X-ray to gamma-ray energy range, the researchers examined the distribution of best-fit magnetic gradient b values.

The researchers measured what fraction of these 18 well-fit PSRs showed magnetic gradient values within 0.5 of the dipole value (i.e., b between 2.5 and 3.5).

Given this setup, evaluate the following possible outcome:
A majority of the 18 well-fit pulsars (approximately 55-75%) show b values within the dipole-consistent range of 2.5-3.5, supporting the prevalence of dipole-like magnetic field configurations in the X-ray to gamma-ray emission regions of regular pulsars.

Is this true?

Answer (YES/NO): NO